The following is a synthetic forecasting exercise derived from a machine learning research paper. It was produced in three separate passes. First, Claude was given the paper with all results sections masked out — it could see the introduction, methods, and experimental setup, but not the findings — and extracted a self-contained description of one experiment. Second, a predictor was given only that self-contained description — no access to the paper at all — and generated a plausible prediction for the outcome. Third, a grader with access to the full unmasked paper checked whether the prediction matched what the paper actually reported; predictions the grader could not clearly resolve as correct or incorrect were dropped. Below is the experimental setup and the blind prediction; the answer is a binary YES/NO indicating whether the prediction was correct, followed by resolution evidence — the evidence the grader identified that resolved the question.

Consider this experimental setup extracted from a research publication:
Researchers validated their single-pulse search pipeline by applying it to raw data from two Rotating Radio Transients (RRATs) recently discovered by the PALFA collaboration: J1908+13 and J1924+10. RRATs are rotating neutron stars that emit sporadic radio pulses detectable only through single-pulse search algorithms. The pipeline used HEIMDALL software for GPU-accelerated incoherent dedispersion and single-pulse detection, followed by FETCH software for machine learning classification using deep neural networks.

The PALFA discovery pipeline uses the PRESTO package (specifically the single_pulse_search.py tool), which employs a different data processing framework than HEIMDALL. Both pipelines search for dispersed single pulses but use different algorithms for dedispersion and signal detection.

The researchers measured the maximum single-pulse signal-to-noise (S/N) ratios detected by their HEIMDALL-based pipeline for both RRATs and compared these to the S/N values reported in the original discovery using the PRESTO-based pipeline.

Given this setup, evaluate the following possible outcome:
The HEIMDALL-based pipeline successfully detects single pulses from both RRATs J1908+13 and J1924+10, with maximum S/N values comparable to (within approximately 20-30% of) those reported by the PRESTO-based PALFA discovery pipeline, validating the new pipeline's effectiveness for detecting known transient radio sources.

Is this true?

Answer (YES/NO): YES